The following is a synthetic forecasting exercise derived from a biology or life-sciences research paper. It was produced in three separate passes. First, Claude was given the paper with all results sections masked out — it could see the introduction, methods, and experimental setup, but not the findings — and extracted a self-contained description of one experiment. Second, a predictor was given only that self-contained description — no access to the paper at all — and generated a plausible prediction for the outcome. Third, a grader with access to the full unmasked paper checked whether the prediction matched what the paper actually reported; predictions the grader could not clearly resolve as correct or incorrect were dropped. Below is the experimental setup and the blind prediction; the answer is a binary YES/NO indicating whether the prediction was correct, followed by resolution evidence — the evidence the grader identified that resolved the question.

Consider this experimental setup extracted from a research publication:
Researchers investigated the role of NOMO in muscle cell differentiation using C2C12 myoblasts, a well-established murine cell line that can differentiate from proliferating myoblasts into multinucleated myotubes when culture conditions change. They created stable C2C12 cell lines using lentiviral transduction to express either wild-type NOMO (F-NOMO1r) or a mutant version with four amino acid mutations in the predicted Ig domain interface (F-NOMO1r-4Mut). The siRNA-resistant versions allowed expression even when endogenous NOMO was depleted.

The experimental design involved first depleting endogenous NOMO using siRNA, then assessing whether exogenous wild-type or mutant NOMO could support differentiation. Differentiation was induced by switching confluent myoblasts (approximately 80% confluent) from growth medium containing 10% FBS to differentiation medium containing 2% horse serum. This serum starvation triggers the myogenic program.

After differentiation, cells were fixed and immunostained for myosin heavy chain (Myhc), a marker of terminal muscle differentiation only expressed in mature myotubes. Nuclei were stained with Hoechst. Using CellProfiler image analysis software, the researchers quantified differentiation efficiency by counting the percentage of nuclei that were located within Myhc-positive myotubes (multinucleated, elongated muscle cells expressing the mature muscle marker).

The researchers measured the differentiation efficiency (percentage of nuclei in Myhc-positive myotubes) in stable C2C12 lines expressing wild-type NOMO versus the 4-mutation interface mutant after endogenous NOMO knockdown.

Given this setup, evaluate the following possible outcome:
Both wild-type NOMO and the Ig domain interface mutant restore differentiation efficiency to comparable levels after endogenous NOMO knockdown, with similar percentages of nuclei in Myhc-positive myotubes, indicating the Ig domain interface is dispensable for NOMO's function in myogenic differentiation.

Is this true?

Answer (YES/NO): NO